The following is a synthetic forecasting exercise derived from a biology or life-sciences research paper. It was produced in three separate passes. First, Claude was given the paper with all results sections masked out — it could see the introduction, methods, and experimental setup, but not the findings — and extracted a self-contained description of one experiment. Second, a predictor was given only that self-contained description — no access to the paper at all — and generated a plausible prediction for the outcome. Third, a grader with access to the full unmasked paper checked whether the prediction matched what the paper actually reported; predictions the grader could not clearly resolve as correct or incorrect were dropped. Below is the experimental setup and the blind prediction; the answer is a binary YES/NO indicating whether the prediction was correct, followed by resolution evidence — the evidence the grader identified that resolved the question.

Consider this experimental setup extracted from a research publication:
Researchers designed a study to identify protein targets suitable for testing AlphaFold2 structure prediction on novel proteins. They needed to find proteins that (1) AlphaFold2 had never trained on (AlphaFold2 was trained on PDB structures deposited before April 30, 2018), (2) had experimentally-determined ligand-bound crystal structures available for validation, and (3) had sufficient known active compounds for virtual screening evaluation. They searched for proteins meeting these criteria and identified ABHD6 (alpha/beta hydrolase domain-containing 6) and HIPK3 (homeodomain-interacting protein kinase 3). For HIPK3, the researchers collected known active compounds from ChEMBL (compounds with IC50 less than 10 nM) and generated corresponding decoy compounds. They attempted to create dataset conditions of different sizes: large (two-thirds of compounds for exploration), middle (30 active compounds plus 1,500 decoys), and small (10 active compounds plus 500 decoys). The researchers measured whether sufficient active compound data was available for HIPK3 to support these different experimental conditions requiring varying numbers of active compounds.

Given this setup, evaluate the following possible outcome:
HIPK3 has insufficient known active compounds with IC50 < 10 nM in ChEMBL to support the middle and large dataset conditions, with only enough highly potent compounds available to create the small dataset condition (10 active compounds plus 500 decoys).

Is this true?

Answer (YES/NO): NO